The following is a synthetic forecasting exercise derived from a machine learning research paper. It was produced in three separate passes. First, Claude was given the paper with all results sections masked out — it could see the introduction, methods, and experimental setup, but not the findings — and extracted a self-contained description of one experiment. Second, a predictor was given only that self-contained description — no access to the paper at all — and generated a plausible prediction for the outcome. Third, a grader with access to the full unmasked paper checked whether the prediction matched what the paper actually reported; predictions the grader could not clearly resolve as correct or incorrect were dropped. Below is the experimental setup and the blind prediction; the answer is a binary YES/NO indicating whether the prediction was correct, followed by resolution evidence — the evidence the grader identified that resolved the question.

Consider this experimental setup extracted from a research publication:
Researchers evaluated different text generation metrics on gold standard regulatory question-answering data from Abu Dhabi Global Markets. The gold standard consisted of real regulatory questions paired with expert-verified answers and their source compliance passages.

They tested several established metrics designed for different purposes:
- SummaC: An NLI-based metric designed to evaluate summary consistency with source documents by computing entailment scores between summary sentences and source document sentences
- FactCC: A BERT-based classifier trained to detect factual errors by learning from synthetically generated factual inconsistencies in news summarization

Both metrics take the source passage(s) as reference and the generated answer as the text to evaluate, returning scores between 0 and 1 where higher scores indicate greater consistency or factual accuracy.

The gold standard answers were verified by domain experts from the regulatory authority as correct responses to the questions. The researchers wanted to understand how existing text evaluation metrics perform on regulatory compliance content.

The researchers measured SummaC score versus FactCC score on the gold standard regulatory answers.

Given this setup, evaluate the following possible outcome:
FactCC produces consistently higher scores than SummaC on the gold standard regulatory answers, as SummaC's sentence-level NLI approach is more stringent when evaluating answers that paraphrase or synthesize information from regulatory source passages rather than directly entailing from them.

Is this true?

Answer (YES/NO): YES